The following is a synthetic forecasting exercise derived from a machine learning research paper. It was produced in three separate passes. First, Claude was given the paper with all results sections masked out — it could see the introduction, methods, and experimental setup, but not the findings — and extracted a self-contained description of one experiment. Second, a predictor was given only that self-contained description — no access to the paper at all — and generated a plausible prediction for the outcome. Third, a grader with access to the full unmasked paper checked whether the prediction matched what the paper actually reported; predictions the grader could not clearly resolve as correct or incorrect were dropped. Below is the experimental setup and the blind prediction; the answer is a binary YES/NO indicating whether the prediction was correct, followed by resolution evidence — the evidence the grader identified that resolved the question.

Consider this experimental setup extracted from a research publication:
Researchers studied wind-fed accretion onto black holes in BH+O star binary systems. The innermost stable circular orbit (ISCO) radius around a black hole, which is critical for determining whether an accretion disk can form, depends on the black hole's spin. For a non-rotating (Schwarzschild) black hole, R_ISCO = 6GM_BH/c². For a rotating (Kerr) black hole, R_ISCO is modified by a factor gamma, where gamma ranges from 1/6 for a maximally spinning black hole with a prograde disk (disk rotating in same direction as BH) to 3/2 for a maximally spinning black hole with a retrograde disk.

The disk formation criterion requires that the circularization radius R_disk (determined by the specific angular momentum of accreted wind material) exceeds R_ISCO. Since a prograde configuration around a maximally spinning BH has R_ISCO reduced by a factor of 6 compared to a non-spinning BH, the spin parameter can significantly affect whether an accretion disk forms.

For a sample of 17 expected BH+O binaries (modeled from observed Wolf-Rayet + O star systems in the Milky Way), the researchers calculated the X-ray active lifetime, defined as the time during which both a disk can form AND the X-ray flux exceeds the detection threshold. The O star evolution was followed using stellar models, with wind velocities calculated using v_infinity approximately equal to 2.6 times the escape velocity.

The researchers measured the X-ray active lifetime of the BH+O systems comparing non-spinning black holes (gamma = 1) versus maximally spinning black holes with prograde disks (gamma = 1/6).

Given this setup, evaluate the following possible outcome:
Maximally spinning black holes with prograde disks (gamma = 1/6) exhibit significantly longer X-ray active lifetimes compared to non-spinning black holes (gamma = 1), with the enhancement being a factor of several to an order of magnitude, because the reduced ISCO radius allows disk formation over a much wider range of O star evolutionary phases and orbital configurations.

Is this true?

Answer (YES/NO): YES